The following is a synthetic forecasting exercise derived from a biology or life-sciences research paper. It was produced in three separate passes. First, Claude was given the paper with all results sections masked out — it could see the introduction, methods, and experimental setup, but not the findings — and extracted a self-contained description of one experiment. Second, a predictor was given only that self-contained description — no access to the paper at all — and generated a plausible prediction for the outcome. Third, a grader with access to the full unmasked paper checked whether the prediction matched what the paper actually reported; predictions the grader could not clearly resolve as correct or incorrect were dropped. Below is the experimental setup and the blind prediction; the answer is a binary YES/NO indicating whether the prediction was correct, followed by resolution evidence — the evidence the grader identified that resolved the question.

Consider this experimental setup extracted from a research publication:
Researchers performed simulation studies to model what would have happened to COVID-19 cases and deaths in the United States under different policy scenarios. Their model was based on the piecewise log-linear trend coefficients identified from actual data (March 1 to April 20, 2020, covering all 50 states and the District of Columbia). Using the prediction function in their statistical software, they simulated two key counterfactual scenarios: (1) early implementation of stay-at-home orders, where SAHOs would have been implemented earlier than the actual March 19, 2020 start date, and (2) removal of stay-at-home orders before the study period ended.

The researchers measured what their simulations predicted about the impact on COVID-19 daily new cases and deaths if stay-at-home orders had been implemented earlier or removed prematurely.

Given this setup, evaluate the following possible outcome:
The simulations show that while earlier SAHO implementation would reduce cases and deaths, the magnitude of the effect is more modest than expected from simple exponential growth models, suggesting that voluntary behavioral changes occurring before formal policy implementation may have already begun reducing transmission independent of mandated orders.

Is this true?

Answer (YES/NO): NO